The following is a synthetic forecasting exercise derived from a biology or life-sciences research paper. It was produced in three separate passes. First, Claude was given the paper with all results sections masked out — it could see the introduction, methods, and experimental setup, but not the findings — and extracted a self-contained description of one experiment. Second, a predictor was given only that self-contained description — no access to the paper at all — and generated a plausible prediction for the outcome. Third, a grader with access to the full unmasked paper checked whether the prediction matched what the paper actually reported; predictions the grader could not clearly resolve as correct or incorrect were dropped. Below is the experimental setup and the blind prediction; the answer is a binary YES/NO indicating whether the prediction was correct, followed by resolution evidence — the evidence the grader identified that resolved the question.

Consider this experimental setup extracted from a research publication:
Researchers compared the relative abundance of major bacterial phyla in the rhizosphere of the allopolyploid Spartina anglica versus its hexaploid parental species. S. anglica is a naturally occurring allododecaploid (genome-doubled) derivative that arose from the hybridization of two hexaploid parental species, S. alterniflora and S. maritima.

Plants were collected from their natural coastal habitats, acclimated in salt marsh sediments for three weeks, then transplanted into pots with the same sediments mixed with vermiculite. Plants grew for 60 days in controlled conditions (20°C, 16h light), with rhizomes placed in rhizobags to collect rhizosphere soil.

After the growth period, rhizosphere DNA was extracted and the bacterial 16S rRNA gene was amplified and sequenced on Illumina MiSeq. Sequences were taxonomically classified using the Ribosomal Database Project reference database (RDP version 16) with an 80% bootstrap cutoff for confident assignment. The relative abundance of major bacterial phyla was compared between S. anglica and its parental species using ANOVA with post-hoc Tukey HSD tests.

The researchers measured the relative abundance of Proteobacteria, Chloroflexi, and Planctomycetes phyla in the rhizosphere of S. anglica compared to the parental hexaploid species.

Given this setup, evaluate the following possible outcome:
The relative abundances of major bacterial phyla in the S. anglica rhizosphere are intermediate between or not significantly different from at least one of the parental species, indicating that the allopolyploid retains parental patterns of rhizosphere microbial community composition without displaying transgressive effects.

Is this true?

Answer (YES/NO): YES